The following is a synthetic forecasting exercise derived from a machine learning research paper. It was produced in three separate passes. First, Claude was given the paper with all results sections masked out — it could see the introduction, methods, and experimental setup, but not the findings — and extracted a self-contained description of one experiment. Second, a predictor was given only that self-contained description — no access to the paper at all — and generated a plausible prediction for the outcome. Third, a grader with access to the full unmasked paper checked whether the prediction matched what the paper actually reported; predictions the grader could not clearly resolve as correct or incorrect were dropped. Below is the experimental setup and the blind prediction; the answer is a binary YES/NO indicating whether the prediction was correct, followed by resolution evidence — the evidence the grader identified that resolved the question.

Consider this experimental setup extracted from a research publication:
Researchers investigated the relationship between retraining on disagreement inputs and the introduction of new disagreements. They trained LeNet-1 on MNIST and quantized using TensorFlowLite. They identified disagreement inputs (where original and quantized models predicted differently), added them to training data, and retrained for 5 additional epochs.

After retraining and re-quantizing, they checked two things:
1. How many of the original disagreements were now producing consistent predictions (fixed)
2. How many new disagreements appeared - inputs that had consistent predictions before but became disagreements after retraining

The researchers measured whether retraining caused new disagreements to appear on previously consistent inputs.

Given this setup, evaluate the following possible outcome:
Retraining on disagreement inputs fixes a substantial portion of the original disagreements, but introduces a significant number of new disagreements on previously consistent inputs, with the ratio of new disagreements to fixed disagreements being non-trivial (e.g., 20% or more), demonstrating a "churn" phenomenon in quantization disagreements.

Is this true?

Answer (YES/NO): YES